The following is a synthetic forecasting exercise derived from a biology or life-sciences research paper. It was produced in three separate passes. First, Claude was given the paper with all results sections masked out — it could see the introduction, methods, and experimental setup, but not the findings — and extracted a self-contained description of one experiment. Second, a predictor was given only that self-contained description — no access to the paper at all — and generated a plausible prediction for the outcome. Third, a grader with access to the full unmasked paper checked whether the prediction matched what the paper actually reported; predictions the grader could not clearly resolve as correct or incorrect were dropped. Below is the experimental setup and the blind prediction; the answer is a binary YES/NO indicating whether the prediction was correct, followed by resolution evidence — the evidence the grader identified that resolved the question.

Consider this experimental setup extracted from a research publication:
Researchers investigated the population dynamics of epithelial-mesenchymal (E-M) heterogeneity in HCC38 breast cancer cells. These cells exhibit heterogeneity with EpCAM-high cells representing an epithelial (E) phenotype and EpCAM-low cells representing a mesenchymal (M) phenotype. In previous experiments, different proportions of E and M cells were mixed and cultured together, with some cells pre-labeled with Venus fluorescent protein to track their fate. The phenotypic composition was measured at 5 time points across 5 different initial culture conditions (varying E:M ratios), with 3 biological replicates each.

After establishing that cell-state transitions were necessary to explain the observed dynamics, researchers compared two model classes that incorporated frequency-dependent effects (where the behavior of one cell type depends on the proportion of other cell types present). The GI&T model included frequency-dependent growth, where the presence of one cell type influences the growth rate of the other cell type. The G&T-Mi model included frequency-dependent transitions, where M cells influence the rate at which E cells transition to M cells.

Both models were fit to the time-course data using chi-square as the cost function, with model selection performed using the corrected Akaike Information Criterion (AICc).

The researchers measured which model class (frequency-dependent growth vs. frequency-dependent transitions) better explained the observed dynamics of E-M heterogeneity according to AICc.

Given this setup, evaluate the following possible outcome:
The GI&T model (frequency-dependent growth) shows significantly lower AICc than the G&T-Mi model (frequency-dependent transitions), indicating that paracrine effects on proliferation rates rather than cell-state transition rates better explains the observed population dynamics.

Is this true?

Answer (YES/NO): YES